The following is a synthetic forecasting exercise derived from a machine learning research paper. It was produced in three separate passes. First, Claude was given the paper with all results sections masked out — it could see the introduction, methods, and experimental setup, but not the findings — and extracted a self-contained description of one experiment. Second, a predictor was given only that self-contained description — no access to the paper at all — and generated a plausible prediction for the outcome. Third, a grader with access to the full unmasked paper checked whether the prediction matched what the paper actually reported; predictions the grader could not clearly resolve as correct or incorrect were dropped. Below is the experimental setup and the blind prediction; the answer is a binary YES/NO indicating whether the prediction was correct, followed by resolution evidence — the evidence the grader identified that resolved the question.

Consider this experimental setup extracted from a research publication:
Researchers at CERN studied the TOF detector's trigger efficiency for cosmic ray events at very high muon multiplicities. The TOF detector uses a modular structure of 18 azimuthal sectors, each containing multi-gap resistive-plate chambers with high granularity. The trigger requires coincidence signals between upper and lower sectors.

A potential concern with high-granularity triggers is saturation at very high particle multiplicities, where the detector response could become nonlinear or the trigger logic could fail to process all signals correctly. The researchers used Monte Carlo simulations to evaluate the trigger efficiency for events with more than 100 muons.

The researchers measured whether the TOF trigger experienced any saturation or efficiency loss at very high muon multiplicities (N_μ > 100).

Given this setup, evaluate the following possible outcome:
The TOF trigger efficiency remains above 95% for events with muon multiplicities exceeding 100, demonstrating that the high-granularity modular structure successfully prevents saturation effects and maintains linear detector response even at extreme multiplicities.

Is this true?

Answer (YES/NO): YES